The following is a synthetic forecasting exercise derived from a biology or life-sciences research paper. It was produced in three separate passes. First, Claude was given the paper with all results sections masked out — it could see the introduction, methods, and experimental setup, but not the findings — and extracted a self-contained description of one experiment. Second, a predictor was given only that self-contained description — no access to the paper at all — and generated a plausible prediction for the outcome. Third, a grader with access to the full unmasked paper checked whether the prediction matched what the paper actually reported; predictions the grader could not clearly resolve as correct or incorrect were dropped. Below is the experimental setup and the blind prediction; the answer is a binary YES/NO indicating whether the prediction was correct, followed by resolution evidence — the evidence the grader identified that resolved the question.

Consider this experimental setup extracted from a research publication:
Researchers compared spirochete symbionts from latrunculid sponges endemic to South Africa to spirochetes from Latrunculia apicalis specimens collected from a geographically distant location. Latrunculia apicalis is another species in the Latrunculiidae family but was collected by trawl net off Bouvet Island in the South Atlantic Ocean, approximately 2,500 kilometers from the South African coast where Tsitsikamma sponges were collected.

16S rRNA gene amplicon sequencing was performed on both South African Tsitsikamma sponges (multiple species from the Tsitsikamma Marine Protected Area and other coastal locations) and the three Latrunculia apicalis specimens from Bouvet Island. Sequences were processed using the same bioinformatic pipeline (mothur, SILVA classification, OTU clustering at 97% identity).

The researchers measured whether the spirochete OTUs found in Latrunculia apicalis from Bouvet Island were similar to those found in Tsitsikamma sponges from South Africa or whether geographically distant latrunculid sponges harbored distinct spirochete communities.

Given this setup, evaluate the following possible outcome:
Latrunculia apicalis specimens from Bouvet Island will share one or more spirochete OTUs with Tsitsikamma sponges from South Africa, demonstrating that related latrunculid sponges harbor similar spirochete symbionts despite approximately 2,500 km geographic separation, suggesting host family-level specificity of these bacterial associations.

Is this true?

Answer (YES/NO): YES